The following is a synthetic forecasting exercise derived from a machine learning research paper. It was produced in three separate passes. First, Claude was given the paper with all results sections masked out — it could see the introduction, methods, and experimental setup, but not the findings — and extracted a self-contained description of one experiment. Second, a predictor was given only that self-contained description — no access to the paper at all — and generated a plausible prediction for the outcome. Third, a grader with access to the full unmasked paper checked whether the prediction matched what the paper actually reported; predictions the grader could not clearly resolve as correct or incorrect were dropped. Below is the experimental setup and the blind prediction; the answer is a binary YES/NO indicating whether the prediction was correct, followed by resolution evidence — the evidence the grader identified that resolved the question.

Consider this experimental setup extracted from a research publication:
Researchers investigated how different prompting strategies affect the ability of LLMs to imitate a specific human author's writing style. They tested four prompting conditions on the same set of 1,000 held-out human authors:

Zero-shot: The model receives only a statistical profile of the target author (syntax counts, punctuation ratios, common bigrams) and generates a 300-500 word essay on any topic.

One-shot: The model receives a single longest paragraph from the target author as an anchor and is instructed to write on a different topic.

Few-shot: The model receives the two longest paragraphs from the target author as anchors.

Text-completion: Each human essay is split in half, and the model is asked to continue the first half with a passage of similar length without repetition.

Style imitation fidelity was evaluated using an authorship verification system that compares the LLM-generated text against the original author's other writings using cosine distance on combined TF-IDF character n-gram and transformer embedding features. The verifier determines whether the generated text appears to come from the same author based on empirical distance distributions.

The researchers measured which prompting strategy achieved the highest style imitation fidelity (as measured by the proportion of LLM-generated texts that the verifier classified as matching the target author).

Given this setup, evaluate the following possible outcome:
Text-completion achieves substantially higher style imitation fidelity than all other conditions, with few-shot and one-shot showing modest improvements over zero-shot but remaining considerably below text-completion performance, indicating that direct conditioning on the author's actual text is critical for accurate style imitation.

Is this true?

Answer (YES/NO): NO